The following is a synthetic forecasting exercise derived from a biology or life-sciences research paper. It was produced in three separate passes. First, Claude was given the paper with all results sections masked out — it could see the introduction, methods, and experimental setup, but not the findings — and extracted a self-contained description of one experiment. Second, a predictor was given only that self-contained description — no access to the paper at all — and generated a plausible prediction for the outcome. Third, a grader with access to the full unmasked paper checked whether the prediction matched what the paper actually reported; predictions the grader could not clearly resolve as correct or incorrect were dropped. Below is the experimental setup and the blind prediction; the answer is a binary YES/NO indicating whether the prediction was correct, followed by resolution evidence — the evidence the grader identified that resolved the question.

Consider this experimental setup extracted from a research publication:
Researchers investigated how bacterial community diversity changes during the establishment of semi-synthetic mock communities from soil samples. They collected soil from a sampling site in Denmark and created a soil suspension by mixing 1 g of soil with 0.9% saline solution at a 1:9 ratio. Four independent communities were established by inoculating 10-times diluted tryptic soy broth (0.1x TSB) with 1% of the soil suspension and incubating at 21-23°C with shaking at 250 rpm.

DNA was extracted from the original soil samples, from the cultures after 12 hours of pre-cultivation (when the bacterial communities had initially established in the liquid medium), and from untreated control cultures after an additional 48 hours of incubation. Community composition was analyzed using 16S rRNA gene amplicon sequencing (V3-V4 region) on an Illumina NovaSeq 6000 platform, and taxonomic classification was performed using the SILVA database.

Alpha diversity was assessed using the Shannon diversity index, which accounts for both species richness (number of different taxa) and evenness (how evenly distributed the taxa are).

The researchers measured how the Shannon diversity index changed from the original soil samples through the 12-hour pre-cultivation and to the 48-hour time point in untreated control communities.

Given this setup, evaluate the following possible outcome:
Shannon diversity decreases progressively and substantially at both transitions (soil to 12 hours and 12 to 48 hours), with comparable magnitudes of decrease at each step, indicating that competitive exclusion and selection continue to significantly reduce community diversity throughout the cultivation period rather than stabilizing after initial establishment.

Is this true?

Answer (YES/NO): NO